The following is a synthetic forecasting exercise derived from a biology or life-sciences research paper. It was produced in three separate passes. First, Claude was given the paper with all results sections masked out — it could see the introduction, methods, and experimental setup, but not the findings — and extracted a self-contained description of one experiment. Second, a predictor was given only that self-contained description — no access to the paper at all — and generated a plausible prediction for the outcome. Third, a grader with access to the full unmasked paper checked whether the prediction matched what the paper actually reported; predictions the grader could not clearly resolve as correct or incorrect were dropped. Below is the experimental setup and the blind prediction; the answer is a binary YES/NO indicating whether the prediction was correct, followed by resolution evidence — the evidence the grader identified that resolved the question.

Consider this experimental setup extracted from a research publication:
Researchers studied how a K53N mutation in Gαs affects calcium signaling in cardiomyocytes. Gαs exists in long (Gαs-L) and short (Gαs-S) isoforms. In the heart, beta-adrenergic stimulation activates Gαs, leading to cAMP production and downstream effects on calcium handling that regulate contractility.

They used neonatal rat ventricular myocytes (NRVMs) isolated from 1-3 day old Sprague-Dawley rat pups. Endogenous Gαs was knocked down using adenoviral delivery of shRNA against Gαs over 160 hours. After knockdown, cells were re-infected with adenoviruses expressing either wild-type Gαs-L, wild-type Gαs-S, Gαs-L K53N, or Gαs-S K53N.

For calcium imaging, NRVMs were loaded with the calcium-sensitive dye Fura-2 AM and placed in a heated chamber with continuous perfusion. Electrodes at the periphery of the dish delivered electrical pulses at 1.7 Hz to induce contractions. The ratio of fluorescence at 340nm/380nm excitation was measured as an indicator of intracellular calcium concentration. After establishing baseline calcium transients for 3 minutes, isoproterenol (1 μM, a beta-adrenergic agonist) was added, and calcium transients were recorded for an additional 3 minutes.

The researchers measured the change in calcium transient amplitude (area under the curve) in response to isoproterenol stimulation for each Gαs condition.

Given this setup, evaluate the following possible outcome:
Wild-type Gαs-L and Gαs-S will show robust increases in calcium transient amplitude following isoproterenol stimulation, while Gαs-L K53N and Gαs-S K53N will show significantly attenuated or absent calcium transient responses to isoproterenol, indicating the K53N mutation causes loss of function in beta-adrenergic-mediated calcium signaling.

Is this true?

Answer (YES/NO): NO